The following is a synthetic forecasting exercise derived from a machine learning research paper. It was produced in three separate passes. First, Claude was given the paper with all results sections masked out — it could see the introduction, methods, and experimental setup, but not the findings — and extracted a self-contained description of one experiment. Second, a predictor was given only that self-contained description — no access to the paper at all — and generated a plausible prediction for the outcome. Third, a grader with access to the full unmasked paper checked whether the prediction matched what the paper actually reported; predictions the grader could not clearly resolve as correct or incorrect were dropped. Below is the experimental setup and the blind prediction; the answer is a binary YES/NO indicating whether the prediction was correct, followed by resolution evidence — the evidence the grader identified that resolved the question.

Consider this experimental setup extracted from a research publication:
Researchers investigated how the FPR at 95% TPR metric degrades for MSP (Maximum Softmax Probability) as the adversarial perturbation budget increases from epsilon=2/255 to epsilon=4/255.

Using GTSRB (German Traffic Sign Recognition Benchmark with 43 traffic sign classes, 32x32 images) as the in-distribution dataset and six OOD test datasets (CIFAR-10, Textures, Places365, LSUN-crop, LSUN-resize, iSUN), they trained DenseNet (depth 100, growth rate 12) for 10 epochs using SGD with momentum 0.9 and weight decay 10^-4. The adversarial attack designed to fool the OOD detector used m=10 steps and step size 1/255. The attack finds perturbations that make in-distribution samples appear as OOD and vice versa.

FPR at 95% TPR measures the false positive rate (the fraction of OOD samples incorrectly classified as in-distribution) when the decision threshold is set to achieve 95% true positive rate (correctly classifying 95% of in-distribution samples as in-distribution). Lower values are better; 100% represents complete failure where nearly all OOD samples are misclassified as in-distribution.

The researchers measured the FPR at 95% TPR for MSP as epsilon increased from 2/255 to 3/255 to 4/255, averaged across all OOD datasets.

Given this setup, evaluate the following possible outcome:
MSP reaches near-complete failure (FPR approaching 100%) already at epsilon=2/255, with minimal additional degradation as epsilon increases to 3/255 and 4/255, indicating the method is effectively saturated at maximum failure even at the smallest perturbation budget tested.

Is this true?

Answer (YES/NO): YES